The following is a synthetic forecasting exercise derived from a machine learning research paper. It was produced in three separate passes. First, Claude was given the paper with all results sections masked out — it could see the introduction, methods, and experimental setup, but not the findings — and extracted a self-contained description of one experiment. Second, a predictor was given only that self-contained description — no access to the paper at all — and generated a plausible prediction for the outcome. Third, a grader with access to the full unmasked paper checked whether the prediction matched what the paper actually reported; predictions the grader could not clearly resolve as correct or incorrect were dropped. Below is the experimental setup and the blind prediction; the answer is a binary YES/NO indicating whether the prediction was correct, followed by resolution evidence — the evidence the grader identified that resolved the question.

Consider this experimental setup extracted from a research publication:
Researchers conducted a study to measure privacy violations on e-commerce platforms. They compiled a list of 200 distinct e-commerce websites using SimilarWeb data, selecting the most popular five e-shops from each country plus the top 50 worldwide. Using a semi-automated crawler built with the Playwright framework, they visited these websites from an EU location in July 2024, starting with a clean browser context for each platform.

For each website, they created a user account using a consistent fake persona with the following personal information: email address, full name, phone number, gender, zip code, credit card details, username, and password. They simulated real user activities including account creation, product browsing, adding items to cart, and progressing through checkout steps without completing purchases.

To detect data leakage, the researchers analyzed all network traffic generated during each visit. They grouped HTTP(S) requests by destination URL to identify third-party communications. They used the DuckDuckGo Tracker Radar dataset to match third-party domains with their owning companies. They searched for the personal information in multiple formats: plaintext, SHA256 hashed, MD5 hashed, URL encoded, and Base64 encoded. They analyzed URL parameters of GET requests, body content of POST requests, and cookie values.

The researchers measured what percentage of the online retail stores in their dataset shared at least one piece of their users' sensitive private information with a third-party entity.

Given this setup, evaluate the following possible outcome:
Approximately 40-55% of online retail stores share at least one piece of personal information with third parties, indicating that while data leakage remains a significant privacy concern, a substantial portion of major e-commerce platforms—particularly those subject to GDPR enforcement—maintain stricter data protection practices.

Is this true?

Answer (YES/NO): NO